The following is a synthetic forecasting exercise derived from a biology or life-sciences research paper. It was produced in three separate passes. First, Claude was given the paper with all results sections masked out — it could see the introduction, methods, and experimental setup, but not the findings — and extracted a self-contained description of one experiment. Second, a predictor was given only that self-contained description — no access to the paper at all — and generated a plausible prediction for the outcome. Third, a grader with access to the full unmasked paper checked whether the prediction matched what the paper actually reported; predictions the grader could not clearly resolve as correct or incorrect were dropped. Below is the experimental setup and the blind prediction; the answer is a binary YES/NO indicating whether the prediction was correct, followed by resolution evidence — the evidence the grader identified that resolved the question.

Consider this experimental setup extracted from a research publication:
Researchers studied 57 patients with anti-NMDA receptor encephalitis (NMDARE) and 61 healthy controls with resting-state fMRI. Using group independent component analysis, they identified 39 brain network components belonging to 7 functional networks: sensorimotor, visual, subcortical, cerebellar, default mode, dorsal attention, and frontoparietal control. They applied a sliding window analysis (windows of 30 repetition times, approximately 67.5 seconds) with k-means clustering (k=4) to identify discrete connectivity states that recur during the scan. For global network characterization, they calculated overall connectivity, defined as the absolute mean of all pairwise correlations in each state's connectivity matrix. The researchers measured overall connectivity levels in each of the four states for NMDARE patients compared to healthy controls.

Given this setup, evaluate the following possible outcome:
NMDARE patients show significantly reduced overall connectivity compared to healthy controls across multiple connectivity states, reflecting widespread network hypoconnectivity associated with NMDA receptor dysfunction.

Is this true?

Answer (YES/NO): NO